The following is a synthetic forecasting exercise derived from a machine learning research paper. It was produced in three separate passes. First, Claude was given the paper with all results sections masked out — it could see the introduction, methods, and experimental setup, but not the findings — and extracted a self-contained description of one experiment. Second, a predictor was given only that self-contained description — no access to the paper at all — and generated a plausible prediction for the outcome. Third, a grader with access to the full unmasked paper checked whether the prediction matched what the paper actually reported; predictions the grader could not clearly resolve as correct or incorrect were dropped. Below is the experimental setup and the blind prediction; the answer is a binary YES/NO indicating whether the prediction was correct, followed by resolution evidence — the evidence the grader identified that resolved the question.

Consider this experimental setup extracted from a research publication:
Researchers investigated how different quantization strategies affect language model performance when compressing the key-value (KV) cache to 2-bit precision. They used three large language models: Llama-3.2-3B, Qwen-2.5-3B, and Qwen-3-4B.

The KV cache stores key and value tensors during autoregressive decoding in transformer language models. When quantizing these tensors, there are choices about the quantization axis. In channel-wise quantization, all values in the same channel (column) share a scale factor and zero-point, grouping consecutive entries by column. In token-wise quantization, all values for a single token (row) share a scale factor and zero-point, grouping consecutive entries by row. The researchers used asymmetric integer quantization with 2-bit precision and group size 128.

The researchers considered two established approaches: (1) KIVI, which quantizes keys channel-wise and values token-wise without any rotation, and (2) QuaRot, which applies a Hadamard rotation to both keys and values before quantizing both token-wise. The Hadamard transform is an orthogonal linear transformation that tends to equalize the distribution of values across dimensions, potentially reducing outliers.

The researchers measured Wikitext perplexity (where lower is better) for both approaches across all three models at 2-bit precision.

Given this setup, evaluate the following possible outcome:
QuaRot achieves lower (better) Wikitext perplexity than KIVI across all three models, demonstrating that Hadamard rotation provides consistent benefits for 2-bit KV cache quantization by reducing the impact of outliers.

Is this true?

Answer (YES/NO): NO